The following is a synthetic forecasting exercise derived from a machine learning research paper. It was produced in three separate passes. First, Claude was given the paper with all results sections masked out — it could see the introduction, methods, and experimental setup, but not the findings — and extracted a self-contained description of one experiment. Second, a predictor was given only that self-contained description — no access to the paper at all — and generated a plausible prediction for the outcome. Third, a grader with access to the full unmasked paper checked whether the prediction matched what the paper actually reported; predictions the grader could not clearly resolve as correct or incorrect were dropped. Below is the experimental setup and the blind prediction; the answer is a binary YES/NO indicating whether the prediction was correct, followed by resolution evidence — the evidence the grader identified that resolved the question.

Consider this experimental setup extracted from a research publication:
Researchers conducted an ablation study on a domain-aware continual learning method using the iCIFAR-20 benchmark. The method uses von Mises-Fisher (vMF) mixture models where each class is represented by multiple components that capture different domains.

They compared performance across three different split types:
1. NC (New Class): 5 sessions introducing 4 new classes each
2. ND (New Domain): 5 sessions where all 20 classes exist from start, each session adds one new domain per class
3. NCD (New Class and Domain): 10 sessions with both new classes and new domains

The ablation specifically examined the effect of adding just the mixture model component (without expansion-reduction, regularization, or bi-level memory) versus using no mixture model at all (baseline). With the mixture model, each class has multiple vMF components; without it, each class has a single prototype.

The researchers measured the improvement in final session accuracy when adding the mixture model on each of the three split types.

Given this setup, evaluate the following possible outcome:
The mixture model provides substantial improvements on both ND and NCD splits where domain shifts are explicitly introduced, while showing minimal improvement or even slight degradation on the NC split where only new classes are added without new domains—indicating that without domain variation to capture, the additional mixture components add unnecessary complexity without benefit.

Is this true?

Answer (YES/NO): NO